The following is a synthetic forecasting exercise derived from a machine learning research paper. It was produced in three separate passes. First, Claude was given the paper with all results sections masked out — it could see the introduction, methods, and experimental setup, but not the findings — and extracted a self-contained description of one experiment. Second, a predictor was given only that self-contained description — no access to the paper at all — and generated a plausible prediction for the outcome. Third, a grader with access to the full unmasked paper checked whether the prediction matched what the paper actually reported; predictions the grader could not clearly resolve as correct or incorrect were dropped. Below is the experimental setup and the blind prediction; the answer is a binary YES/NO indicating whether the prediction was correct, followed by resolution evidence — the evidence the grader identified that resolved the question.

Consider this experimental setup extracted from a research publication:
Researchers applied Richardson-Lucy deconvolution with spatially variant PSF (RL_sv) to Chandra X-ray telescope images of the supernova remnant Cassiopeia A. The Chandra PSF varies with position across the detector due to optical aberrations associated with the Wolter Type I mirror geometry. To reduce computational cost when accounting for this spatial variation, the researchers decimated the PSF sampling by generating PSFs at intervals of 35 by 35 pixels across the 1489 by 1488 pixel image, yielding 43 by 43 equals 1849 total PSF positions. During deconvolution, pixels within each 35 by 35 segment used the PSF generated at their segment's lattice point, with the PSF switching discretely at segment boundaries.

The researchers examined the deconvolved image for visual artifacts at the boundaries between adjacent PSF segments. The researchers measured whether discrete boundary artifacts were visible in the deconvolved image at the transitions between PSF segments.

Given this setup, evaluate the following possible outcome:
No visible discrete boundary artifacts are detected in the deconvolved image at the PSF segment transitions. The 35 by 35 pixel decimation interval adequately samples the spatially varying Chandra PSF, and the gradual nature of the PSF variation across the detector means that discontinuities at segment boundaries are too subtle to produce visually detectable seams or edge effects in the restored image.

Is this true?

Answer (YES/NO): NO